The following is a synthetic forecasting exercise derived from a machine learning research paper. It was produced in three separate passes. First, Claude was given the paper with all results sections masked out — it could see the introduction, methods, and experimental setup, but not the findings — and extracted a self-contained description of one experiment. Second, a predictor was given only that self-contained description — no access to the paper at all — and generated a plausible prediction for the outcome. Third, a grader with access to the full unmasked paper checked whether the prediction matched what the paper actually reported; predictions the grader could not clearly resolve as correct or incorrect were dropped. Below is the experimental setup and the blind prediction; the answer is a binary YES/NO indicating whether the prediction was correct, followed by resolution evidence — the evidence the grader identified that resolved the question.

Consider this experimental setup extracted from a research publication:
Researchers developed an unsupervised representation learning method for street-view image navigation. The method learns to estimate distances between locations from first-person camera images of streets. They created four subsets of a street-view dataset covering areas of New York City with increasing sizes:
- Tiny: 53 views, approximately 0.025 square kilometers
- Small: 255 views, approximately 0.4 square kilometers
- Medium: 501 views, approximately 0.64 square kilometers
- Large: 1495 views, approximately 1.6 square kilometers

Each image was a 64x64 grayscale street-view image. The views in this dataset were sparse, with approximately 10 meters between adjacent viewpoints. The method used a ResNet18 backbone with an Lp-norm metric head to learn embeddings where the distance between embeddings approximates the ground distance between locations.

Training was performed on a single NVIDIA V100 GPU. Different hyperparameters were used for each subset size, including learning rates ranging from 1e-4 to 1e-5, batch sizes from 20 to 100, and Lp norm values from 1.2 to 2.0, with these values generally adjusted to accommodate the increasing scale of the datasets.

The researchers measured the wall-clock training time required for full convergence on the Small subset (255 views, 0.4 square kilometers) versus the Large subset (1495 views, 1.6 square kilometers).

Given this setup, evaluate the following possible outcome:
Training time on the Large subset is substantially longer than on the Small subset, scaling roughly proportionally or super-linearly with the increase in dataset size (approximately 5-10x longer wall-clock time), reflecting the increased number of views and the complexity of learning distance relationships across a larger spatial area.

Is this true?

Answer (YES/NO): NO